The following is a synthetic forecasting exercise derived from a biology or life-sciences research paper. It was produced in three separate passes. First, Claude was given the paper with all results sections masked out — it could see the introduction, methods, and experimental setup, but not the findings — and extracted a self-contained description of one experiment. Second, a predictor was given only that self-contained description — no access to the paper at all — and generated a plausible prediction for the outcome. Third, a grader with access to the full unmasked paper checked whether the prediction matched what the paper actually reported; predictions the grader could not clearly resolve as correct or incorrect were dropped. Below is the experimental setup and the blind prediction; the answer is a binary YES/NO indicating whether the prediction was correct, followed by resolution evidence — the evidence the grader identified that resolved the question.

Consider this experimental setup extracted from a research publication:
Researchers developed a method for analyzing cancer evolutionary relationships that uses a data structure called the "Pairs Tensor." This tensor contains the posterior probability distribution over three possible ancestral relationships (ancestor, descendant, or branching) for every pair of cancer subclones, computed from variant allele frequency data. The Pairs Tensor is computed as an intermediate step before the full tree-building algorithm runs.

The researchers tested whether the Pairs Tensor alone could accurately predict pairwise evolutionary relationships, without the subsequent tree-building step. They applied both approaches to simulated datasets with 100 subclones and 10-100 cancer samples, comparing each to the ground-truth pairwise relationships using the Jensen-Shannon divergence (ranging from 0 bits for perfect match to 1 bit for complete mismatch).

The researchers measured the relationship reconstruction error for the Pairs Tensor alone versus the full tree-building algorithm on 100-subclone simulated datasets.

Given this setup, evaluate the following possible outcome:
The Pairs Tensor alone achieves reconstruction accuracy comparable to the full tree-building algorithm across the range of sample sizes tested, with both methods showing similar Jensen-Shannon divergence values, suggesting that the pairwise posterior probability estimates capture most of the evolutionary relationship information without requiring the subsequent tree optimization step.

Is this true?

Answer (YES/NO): NO